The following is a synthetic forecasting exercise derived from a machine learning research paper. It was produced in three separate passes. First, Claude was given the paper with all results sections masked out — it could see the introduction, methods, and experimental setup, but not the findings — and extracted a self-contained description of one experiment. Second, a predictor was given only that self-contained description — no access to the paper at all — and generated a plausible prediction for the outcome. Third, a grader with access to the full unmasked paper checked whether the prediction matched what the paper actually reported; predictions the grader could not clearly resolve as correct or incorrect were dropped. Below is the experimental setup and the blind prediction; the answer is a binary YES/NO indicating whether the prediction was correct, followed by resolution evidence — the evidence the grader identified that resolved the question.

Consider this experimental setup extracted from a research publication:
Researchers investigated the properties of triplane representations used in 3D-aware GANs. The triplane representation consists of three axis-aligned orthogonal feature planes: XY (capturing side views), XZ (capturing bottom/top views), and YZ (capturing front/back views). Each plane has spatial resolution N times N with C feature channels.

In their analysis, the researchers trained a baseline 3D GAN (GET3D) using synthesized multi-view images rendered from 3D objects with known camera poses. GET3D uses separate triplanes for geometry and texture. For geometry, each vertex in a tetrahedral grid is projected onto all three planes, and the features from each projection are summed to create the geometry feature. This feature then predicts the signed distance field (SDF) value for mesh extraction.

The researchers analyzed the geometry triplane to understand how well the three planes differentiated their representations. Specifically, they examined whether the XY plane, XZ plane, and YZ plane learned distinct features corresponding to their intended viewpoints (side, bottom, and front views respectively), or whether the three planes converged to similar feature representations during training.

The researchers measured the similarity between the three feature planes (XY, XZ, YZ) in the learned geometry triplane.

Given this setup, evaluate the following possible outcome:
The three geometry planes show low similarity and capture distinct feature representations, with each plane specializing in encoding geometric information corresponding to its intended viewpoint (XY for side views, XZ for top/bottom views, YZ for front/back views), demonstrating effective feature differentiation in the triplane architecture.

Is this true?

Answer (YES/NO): NO